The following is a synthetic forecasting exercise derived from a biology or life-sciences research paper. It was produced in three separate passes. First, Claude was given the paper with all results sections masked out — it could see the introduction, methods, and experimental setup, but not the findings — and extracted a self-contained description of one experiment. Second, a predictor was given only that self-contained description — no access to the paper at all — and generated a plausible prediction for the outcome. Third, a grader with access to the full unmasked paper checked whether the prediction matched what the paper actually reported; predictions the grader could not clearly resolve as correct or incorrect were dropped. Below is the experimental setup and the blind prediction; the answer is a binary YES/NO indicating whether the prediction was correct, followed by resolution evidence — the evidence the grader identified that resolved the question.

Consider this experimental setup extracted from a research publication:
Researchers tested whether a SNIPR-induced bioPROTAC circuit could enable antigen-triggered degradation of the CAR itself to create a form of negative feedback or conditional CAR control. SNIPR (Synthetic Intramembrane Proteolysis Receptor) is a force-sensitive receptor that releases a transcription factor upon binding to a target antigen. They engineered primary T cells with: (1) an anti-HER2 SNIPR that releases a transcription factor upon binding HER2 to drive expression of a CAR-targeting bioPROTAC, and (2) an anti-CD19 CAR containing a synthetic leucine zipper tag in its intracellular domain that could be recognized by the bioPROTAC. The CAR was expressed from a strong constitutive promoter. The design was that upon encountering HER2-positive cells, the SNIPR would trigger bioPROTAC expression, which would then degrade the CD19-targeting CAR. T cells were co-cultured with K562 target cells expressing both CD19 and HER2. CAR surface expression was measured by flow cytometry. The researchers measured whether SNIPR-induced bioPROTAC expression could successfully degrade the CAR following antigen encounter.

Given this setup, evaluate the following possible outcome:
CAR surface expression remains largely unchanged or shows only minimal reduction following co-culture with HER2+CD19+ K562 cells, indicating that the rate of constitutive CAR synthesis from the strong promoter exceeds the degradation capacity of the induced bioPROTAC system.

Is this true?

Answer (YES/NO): YES